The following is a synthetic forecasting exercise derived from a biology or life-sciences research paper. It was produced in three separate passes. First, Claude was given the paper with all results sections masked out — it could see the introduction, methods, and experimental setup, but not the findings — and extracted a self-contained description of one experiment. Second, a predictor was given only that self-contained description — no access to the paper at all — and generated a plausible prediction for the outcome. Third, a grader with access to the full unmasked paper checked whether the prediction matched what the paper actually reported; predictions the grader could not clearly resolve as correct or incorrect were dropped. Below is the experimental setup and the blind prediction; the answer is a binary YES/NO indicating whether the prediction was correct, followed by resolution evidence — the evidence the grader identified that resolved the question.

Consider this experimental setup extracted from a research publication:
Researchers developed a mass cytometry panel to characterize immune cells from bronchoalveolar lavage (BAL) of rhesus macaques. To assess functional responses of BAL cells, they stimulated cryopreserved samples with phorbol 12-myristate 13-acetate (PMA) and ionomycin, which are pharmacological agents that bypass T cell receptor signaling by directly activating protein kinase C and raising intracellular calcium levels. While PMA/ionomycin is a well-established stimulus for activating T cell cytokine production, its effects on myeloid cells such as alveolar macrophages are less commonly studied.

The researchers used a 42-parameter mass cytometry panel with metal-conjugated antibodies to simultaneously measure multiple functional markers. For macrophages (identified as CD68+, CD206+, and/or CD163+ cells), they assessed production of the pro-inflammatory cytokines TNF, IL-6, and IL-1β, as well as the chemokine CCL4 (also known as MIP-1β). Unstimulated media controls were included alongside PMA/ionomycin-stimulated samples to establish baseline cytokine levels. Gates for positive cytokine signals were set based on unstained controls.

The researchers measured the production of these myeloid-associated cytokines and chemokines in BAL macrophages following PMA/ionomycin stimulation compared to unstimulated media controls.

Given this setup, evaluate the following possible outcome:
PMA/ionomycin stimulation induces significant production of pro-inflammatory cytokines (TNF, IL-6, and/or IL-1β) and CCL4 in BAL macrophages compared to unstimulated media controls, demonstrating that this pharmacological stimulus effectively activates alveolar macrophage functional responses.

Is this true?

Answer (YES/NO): NO